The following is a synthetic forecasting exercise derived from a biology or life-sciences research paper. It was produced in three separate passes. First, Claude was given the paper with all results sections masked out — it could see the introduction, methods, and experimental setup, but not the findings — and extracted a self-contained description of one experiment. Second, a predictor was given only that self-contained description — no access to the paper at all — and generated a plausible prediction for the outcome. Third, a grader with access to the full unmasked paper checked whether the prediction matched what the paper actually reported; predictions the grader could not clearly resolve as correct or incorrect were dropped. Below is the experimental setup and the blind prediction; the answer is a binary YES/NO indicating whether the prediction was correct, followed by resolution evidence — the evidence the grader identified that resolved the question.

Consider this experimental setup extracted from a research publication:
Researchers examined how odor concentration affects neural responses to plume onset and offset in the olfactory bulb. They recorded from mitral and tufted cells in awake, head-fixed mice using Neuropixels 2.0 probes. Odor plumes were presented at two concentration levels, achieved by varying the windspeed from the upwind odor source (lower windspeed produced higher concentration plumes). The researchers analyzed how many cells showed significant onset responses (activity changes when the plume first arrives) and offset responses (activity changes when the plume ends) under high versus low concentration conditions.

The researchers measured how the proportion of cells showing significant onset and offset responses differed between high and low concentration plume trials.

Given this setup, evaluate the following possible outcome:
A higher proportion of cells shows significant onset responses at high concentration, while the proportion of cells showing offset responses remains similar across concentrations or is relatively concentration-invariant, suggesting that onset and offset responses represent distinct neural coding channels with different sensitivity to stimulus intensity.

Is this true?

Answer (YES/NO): NO